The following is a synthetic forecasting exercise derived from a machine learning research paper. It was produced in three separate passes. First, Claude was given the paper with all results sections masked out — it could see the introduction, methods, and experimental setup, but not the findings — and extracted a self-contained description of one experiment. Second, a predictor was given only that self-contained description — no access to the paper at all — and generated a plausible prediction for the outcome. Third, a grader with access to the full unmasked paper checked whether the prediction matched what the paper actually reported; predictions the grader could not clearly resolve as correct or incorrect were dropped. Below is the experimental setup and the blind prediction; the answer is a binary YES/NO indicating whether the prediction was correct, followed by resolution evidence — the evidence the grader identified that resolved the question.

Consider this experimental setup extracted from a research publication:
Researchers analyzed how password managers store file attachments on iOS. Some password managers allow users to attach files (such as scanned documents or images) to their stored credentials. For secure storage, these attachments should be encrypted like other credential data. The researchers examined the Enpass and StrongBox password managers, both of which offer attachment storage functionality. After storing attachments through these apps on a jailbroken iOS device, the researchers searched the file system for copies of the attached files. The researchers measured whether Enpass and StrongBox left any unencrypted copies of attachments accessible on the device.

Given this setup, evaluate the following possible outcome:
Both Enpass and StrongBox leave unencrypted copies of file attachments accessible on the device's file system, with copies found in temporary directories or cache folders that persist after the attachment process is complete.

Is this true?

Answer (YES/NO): YES